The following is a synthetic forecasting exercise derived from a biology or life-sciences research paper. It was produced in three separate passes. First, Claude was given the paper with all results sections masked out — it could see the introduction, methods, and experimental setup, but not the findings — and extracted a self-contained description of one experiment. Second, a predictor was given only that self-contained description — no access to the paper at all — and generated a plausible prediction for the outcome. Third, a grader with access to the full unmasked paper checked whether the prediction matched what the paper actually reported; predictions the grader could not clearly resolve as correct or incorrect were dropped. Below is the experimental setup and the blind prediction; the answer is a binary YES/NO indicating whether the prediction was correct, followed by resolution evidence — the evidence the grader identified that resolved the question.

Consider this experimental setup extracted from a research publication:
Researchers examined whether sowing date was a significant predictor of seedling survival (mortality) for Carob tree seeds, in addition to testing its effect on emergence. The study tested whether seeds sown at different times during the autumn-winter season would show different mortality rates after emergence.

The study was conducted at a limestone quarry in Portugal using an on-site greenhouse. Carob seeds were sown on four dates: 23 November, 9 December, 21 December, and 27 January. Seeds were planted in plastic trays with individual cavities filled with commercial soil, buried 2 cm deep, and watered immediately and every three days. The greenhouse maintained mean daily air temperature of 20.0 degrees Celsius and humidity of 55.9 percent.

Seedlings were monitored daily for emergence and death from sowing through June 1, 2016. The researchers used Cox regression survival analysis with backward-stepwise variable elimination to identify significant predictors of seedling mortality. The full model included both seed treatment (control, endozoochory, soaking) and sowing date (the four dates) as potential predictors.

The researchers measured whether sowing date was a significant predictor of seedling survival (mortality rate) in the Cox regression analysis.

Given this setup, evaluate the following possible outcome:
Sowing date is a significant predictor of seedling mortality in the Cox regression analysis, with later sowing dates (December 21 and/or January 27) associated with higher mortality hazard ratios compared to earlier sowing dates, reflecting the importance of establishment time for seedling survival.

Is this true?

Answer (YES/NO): NO